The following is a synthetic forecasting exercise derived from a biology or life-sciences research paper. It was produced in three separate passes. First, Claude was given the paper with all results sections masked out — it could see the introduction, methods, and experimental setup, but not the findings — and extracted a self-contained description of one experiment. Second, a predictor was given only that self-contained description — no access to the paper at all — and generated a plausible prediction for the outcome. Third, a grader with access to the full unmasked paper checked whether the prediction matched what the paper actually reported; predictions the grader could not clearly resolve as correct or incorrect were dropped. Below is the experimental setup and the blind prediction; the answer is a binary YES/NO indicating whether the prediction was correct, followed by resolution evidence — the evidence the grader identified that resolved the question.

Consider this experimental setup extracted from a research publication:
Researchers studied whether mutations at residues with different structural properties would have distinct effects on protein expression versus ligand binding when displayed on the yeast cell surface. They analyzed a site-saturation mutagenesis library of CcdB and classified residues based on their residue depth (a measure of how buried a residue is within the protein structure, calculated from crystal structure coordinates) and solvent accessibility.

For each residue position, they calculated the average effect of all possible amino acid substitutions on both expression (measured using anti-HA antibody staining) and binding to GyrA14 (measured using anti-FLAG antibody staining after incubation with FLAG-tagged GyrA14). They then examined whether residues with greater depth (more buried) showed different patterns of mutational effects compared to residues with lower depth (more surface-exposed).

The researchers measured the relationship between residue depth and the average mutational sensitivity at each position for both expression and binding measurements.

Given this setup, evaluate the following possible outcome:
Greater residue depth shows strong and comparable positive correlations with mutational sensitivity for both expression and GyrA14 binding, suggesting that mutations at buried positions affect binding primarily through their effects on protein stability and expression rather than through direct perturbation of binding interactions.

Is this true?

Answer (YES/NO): NO